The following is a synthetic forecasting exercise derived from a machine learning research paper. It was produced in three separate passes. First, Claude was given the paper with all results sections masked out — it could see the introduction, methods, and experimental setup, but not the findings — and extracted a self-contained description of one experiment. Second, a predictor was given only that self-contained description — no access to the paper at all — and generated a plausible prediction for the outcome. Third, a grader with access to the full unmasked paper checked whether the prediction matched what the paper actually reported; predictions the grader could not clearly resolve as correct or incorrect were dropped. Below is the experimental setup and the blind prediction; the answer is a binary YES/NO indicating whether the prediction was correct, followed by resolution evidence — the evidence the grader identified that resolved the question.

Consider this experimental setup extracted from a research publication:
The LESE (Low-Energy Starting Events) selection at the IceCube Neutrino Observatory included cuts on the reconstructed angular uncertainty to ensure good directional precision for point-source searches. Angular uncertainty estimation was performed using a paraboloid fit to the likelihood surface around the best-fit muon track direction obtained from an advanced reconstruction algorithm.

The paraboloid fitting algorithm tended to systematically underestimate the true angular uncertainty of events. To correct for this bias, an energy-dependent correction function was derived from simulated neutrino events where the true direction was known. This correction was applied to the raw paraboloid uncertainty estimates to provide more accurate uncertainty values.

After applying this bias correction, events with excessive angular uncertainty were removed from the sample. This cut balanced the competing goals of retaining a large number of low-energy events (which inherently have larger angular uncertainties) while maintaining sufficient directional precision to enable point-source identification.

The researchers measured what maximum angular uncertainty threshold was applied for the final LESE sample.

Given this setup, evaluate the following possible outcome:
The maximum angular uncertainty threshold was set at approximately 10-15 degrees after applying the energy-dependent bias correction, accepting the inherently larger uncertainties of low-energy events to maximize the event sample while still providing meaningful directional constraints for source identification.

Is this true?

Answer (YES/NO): NO